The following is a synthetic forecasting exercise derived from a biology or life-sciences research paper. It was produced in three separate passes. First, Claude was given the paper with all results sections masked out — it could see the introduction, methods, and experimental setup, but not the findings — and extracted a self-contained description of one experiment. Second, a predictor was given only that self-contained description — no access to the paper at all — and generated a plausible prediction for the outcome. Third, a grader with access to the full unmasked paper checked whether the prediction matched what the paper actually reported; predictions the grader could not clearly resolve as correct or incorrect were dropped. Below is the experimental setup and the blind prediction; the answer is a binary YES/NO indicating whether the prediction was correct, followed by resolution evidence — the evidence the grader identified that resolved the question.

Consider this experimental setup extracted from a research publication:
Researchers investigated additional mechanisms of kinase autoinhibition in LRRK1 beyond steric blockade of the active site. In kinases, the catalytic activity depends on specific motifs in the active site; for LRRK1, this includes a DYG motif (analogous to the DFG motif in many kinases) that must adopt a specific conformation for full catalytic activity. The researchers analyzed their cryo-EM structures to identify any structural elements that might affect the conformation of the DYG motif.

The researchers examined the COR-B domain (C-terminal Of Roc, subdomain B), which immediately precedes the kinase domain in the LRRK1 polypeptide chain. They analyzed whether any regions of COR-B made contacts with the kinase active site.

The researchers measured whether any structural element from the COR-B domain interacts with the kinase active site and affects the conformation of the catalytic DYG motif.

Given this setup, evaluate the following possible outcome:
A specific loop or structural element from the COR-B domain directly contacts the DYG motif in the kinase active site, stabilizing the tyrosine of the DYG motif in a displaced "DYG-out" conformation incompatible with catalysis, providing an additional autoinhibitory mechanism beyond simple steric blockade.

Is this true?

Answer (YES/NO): YES